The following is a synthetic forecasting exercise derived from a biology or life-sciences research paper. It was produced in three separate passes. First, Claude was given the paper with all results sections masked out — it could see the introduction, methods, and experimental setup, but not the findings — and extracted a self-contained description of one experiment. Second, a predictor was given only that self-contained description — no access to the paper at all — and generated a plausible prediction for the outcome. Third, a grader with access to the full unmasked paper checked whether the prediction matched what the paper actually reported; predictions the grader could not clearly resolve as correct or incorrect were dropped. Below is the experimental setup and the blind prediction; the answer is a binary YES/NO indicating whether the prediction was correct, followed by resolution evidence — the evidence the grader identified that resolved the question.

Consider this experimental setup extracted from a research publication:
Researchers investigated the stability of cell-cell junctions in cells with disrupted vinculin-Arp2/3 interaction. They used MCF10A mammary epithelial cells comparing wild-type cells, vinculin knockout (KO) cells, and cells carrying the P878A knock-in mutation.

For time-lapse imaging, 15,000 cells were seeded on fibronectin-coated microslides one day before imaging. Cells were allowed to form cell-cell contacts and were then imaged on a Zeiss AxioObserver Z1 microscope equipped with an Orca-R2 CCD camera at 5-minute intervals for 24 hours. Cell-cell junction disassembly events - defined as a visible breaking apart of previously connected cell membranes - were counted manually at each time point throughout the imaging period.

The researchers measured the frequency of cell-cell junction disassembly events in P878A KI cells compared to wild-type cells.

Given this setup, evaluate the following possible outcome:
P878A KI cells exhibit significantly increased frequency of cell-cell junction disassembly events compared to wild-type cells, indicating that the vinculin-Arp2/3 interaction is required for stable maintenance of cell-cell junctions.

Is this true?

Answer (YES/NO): NO